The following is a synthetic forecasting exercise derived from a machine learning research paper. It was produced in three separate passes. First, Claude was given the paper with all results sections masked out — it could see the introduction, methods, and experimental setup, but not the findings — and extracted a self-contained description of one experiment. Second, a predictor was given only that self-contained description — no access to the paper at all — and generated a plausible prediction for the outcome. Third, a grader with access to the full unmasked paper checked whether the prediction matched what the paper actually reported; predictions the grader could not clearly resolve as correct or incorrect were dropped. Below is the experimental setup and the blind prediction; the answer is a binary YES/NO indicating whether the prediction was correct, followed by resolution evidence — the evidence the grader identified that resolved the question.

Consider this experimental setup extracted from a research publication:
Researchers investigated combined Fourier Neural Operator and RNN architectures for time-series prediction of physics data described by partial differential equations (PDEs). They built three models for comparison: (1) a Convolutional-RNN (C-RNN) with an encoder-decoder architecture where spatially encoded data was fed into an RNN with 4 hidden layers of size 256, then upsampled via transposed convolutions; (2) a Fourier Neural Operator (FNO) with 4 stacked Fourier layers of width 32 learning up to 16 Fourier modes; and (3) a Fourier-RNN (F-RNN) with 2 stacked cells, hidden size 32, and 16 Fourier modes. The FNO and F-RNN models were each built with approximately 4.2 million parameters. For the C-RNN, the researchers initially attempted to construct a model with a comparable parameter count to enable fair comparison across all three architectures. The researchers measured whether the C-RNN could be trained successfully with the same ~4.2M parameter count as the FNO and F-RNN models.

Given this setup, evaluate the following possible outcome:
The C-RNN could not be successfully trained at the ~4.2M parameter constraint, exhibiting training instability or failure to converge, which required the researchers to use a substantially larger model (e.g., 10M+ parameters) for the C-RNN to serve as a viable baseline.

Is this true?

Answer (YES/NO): NO